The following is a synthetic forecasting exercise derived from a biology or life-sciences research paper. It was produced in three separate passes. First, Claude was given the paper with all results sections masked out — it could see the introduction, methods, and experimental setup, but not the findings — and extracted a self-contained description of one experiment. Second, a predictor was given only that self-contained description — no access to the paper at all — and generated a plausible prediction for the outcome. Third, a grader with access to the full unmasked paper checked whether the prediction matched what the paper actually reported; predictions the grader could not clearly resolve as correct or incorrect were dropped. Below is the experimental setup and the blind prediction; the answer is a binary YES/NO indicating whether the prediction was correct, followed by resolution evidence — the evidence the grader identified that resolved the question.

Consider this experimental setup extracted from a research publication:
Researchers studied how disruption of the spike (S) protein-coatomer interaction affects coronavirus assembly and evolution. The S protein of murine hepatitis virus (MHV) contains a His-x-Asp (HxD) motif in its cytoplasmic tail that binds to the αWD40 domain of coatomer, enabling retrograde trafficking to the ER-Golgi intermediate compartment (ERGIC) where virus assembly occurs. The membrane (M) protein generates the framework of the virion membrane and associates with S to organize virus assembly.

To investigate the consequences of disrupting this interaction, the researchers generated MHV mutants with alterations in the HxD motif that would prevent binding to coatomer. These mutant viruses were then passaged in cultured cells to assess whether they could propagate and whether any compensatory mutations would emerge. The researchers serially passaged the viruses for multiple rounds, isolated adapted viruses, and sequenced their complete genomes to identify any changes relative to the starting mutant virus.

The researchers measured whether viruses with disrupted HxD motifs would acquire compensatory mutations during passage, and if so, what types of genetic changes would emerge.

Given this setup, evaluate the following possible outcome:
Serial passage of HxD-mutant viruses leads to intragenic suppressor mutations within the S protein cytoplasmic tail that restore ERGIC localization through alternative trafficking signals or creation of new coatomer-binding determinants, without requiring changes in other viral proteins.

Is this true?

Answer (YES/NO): NO